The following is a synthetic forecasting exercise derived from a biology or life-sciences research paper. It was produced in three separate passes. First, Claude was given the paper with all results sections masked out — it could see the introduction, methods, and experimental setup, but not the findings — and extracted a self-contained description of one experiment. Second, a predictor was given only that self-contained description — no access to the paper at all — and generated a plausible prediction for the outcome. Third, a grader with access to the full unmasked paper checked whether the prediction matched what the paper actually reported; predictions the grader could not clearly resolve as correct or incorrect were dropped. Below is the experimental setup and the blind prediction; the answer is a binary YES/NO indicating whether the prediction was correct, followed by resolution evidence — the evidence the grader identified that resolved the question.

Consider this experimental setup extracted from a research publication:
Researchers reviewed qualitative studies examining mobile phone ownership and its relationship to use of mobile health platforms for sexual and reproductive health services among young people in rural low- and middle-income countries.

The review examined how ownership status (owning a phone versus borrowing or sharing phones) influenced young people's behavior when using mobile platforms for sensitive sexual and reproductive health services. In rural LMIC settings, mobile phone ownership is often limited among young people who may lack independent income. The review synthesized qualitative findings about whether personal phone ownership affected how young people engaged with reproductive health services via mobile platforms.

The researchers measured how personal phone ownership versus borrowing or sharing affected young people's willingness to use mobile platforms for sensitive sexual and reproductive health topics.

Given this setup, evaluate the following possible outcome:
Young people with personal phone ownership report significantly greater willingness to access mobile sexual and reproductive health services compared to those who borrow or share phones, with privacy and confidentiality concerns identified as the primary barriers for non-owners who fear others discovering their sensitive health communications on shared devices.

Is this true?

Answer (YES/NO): YES